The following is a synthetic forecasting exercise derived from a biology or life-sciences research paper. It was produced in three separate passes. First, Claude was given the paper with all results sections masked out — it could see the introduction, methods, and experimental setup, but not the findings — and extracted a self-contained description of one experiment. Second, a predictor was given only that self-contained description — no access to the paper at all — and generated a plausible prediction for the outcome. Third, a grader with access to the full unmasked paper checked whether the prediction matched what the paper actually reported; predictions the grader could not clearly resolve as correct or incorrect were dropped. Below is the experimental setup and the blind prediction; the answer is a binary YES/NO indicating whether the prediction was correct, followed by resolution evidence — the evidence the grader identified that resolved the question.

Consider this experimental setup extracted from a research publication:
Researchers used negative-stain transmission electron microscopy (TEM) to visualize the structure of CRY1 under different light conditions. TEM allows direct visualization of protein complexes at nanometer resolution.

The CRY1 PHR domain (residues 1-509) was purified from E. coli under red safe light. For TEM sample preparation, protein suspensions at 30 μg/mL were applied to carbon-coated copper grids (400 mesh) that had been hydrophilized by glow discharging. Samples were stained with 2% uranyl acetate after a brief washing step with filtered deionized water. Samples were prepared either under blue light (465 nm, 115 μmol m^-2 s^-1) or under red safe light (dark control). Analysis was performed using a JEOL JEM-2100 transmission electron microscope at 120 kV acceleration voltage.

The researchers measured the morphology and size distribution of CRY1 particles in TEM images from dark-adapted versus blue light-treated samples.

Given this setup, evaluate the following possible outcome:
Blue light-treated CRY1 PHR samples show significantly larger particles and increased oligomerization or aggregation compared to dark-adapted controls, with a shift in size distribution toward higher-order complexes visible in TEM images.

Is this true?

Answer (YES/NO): YES